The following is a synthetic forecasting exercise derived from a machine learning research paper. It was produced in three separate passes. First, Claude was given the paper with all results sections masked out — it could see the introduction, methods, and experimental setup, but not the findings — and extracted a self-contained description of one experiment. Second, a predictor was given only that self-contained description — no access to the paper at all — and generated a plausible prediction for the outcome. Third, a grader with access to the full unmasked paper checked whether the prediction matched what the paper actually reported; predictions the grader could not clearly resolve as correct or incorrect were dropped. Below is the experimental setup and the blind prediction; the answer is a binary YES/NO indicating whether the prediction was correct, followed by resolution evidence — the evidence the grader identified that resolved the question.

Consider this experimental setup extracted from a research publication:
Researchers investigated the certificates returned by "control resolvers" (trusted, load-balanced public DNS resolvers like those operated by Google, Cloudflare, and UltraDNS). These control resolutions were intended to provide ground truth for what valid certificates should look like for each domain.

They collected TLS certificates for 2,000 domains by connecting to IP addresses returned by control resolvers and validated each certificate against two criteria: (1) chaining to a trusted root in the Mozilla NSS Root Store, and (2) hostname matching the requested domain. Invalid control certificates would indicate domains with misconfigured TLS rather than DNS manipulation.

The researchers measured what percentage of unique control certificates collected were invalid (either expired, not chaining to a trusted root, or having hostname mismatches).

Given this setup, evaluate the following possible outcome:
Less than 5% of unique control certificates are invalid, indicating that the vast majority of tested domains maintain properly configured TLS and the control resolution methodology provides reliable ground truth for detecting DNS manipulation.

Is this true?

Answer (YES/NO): YES